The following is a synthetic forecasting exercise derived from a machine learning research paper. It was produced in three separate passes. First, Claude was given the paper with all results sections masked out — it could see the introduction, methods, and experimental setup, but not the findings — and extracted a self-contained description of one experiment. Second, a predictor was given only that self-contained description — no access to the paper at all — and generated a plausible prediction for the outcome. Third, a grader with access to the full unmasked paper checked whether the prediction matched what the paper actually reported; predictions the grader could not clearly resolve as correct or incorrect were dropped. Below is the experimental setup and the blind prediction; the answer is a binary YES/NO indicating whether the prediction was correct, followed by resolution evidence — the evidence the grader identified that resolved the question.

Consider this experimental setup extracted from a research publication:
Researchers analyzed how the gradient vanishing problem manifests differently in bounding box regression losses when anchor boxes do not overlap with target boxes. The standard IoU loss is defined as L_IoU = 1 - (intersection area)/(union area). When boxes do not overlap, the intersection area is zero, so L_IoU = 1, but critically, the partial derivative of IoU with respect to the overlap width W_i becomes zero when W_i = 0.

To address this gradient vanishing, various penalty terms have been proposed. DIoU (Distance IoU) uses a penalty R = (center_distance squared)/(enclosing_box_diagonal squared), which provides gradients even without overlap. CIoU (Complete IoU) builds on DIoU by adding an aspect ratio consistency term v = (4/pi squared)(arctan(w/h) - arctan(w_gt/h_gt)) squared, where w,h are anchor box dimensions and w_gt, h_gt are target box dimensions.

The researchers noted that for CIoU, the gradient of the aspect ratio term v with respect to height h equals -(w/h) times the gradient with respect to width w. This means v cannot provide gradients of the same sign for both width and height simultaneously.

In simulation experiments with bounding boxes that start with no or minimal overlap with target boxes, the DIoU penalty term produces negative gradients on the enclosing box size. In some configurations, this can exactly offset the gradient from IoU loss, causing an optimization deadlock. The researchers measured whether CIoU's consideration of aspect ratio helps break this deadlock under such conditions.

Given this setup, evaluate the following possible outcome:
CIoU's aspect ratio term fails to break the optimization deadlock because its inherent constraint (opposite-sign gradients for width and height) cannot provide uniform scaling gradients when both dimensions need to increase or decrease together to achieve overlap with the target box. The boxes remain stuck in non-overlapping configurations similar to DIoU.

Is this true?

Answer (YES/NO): NO